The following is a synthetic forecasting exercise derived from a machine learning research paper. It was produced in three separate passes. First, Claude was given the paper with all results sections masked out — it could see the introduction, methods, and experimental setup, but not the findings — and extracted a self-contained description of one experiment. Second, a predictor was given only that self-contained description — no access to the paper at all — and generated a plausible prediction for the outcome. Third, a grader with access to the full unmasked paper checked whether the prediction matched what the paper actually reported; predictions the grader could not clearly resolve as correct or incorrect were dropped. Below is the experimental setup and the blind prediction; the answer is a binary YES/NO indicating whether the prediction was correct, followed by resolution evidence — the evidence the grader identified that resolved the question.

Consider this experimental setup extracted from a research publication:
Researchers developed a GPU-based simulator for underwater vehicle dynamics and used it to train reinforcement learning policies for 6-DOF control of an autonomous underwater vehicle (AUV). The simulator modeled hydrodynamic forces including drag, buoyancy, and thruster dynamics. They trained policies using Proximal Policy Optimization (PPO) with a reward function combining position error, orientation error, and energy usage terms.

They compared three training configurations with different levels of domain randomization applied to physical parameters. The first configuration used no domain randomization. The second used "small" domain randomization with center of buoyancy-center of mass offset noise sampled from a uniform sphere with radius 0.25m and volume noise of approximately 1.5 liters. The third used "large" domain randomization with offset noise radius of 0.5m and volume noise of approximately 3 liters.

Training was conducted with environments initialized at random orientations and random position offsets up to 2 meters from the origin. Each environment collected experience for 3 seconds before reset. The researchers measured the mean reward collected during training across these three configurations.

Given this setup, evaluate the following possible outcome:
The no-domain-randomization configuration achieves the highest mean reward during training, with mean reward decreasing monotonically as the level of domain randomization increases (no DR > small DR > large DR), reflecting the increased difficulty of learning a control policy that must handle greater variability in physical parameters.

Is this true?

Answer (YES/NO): NO